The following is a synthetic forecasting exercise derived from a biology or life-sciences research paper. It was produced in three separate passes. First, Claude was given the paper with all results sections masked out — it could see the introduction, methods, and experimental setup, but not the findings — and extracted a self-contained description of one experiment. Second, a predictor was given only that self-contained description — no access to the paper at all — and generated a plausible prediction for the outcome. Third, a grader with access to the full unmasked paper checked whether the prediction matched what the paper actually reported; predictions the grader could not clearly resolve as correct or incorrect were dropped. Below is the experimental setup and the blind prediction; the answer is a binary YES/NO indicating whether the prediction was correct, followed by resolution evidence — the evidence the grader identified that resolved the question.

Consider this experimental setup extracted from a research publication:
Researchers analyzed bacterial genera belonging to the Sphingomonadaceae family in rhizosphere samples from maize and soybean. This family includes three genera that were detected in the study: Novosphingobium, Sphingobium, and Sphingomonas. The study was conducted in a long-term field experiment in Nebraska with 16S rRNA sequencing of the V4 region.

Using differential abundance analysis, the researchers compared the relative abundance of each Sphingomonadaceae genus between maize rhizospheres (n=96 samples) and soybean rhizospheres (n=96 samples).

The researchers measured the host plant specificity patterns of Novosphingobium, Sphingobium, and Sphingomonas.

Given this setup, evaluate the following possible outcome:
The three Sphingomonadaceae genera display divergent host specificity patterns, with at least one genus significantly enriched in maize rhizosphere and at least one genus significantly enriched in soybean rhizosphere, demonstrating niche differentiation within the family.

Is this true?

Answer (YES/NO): YES